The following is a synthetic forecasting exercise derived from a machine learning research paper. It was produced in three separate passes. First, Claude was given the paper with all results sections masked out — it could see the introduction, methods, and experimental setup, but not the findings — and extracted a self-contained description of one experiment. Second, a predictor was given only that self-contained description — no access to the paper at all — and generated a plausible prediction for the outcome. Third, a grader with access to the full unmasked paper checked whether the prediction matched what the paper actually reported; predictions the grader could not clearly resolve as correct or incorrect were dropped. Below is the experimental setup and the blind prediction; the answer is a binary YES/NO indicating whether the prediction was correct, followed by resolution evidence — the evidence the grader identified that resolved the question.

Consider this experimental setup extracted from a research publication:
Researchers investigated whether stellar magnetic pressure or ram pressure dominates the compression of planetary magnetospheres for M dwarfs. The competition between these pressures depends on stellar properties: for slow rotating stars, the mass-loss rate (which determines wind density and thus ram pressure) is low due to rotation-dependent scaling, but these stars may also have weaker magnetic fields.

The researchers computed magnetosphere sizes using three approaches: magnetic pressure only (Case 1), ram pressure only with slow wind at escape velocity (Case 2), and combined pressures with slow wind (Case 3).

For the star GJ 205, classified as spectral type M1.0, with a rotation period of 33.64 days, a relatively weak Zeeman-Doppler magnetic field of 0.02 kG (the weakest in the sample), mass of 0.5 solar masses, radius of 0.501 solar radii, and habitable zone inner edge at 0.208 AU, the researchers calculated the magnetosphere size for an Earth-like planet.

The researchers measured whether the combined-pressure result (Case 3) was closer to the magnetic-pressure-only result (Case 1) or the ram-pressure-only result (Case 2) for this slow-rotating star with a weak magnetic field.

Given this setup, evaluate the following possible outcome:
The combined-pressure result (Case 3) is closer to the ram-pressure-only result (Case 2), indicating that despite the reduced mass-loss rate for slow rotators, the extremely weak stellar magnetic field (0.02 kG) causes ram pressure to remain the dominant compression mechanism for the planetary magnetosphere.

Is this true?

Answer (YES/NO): YES